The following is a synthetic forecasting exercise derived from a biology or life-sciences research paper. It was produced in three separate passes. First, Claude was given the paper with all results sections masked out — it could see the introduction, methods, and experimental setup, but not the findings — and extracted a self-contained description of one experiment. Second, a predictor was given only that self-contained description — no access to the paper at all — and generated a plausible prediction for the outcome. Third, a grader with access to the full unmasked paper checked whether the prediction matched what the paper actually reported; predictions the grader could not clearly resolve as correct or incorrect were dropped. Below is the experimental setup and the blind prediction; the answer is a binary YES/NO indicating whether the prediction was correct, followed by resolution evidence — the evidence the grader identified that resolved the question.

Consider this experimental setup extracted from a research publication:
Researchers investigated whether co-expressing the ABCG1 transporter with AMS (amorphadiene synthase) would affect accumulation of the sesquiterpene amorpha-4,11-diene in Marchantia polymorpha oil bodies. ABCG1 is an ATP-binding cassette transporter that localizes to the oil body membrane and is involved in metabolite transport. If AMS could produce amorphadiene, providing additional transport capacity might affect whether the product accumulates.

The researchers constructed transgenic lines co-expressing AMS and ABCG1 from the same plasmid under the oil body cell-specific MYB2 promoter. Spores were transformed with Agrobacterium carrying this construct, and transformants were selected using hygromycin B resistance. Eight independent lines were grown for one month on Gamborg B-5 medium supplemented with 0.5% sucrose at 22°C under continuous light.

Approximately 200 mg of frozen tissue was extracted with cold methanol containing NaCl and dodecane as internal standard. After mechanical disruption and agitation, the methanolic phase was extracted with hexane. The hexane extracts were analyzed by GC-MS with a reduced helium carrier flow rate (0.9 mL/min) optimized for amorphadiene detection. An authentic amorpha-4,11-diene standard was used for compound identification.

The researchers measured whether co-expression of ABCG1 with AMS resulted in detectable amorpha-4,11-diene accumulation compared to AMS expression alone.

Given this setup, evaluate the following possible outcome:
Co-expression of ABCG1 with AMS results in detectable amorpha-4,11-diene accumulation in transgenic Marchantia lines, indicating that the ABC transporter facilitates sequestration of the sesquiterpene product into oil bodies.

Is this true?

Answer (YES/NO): NO